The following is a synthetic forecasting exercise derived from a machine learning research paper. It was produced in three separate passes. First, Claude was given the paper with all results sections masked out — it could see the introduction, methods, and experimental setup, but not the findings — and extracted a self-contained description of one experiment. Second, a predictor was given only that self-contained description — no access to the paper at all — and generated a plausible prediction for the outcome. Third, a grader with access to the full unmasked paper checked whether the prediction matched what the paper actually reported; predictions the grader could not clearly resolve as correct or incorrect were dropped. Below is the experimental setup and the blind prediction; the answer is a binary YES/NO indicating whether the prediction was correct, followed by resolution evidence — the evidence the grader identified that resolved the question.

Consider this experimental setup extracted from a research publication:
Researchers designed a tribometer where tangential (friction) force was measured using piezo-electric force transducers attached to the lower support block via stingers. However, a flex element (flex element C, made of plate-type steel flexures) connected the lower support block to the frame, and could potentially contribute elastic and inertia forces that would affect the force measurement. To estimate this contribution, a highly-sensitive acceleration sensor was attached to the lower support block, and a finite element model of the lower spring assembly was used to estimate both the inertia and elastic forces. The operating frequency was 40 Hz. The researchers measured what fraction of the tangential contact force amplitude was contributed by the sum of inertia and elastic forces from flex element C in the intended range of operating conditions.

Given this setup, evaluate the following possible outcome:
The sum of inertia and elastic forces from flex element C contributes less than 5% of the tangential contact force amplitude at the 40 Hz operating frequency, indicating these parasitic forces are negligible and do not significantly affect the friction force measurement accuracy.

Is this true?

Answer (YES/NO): YES